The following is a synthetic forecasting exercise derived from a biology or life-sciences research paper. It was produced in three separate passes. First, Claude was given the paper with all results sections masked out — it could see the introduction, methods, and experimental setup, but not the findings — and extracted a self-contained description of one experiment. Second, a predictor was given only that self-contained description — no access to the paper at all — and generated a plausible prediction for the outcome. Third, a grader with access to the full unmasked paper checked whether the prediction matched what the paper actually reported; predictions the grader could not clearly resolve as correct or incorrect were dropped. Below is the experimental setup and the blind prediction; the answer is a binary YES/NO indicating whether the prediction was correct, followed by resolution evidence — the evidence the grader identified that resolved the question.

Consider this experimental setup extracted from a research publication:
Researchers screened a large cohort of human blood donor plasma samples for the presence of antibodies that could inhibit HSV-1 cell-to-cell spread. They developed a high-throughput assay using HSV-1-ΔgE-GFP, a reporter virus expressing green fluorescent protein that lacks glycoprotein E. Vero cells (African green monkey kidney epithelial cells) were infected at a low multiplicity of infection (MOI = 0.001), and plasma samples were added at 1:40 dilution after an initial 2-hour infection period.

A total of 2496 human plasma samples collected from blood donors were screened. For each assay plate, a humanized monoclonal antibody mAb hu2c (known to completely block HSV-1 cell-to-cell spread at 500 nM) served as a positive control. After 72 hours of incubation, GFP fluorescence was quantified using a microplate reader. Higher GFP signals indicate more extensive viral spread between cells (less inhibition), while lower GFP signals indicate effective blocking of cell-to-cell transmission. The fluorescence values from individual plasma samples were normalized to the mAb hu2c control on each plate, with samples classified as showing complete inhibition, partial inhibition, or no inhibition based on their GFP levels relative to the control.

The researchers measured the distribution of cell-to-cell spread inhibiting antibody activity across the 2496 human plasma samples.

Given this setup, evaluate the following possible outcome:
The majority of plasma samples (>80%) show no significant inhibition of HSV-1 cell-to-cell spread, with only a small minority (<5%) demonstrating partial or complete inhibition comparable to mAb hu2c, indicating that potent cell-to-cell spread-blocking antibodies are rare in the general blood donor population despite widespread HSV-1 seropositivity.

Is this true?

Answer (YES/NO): NO